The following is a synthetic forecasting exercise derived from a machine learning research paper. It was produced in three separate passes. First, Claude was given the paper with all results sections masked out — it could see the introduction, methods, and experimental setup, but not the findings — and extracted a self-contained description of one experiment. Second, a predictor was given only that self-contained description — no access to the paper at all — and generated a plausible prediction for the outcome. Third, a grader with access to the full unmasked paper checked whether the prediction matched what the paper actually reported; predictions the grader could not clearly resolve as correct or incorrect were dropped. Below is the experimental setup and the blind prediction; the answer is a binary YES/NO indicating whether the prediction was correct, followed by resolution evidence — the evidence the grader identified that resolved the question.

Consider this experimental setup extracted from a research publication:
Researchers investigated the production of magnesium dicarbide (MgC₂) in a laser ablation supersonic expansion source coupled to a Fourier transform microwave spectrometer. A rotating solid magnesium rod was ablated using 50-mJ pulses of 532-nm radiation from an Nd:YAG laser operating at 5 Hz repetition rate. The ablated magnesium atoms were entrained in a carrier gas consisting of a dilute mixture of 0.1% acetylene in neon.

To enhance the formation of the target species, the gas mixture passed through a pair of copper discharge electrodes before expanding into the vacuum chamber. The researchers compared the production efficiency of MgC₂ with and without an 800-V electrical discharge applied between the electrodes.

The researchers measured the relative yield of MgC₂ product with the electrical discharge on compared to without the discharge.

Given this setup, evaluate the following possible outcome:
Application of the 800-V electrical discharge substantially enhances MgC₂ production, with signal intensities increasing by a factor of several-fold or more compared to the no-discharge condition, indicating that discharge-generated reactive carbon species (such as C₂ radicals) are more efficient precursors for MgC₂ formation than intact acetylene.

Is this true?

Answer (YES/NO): YES